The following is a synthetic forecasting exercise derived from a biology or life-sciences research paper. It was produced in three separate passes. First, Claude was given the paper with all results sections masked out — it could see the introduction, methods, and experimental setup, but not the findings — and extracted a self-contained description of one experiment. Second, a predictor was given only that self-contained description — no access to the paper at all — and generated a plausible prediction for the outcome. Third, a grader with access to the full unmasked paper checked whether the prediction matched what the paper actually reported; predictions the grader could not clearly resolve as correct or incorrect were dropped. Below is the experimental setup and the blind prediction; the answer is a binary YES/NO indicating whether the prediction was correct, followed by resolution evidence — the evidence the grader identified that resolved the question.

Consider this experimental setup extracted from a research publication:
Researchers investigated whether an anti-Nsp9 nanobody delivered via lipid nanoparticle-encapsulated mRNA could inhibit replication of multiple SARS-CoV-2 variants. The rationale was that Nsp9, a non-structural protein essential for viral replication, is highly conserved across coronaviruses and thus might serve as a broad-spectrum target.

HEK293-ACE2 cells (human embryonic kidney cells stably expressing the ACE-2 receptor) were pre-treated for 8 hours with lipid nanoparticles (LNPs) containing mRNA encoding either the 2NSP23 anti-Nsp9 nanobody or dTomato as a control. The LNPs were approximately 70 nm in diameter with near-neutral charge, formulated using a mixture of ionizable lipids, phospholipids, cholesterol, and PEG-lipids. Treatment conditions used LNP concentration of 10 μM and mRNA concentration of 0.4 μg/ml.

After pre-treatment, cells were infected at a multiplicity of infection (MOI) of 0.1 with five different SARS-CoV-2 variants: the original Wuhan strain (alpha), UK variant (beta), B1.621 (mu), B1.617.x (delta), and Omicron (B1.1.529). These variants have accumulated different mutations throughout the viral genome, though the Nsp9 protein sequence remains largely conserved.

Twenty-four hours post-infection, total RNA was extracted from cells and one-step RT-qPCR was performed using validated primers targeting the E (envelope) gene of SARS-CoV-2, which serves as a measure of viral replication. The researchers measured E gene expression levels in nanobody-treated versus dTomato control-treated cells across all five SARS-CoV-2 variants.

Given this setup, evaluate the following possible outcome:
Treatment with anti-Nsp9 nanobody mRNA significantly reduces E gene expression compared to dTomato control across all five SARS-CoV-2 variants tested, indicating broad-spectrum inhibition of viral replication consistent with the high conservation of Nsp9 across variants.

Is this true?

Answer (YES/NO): YES